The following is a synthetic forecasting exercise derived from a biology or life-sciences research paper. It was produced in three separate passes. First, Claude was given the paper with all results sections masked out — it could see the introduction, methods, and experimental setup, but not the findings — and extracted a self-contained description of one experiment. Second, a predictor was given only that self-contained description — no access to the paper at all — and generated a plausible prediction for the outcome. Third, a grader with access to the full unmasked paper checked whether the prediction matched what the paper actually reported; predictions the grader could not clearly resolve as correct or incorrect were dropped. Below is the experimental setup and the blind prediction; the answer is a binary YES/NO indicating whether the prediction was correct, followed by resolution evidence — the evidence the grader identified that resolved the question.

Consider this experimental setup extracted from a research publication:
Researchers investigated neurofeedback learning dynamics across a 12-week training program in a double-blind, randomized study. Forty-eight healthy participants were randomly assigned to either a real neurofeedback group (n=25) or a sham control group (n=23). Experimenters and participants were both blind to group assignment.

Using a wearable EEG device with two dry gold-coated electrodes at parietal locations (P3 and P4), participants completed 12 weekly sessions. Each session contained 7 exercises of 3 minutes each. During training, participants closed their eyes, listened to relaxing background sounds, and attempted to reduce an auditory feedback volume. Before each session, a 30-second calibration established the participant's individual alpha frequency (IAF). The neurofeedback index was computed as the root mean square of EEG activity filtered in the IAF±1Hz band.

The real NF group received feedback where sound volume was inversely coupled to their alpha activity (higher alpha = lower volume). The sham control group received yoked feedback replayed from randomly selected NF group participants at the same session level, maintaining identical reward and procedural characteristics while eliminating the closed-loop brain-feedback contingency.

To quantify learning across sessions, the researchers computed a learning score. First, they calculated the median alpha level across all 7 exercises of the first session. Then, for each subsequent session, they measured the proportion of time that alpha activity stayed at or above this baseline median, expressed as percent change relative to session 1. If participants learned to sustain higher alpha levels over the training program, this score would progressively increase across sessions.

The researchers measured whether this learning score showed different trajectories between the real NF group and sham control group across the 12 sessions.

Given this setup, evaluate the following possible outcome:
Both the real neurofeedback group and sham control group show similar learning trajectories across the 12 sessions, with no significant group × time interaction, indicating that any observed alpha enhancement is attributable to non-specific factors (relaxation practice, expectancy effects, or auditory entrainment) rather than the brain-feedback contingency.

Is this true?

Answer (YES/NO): NO